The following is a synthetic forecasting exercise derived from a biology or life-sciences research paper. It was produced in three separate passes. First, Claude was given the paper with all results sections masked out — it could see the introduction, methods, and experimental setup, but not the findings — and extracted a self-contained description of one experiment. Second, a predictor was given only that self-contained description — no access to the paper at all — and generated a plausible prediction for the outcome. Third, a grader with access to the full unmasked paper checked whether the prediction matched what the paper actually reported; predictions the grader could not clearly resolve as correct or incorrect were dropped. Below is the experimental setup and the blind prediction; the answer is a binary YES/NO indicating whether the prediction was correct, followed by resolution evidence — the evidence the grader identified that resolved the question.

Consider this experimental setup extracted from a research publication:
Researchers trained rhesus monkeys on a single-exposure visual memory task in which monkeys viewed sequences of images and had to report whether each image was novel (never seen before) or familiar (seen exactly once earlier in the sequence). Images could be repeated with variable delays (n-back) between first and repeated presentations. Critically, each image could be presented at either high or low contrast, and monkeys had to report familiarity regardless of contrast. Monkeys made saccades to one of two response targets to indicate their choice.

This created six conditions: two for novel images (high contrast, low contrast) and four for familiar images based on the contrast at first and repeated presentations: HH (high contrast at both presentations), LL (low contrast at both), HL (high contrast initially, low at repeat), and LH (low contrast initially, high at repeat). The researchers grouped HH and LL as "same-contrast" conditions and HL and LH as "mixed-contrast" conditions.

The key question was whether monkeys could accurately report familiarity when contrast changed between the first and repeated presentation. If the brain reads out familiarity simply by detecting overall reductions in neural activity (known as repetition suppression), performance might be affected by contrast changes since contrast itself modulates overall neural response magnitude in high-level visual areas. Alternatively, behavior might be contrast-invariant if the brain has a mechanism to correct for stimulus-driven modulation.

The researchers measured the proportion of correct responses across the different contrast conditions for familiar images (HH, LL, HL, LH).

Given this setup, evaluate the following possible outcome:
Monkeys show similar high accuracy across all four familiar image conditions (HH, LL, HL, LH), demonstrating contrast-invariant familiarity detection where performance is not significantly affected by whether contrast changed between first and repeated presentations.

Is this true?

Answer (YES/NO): NO